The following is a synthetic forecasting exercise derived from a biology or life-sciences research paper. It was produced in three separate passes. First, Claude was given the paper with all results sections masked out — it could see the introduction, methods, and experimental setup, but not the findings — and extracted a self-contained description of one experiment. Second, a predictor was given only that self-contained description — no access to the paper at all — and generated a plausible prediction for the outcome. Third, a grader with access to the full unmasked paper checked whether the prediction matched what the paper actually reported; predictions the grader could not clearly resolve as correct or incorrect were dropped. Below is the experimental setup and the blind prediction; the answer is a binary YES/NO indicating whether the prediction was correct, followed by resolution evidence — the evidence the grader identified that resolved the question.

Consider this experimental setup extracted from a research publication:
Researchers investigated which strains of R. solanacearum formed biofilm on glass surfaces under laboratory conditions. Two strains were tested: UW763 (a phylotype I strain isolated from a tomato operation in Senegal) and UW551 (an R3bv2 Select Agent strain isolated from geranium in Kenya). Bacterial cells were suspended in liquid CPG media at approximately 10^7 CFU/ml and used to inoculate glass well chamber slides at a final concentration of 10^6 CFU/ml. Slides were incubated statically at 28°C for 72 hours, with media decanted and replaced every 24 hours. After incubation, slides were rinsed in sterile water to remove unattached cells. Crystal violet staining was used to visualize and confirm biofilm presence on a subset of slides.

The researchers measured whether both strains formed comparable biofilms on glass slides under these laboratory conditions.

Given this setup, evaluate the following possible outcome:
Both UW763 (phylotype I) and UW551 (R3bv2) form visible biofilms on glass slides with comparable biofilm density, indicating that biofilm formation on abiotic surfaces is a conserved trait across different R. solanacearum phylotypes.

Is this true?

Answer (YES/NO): NO